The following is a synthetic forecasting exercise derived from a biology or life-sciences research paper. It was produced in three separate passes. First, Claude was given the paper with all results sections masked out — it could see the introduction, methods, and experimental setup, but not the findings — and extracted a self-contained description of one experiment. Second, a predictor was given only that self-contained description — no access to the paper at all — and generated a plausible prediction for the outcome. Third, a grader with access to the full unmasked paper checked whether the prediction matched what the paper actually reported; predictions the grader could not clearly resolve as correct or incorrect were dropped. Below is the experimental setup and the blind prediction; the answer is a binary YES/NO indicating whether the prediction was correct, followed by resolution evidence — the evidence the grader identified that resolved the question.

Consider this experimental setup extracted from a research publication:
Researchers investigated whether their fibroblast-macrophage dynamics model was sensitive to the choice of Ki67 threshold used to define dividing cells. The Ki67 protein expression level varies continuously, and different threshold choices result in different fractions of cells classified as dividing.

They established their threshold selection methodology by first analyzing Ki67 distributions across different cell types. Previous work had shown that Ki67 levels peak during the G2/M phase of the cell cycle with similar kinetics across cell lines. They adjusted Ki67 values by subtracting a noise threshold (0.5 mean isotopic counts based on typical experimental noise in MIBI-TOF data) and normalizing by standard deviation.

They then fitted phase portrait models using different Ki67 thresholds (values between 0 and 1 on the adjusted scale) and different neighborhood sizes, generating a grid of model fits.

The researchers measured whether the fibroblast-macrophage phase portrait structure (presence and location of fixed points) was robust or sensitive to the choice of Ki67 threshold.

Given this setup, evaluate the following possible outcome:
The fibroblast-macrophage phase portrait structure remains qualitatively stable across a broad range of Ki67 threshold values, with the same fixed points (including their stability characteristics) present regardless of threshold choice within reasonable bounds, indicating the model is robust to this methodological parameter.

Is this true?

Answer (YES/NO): YES